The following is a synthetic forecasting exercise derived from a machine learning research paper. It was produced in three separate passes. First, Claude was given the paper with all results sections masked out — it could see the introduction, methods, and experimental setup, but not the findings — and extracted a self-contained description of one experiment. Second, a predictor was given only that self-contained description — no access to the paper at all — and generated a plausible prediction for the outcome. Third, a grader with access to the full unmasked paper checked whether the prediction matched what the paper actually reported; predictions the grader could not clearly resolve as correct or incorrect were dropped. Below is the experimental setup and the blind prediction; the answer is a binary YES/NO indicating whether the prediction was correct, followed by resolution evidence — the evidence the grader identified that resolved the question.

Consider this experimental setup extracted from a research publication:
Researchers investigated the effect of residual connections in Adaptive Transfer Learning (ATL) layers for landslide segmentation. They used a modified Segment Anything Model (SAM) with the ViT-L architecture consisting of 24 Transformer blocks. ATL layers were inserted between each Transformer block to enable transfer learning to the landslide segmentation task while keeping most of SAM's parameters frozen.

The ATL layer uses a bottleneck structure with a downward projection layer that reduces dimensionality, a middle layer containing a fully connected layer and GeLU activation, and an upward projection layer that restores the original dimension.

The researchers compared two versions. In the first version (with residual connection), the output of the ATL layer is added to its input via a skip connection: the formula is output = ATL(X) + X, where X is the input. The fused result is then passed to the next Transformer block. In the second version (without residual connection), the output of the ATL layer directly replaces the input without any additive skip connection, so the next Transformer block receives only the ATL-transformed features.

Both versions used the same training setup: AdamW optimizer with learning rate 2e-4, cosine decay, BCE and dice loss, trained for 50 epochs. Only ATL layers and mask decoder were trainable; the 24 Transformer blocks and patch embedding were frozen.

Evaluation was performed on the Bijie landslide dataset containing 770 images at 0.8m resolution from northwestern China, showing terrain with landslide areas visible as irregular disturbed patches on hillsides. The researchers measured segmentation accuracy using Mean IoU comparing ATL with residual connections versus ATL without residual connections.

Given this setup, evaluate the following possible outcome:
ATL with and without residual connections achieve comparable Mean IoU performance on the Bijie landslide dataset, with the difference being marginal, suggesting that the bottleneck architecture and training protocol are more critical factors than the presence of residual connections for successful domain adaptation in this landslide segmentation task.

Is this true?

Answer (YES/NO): NO